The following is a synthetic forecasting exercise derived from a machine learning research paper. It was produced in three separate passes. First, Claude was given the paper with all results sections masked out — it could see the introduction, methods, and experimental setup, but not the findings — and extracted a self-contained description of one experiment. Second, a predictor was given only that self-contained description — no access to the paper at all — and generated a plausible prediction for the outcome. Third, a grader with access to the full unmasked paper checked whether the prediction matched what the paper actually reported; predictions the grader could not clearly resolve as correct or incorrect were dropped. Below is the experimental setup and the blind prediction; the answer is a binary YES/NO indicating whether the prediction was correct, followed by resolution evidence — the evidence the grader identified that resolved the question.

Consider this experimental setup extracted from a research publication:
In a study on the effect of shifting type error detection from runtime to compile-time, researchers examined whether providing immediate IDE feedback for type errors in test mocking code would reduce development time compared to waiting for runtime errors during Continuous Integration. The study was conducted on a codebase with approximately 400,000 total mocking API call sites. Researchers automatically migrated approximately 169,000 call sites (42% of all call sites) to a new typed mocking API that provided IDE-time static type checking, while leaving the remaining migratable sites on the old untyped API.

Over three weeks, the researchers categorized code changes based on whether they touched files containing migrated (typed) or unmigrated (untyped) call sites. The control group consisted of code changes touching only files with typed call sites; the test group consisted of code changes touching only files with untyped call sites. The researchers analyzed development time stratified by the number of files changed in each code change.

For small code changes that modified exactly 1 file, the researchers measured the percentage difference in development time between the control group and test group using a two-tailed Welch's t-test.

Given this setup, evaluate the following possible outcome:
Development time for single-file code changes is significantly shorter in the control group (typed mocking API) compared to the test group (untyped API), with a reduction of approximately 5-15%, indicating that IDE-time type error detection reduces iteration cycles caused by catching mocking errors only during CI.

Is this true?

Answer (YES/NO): NO